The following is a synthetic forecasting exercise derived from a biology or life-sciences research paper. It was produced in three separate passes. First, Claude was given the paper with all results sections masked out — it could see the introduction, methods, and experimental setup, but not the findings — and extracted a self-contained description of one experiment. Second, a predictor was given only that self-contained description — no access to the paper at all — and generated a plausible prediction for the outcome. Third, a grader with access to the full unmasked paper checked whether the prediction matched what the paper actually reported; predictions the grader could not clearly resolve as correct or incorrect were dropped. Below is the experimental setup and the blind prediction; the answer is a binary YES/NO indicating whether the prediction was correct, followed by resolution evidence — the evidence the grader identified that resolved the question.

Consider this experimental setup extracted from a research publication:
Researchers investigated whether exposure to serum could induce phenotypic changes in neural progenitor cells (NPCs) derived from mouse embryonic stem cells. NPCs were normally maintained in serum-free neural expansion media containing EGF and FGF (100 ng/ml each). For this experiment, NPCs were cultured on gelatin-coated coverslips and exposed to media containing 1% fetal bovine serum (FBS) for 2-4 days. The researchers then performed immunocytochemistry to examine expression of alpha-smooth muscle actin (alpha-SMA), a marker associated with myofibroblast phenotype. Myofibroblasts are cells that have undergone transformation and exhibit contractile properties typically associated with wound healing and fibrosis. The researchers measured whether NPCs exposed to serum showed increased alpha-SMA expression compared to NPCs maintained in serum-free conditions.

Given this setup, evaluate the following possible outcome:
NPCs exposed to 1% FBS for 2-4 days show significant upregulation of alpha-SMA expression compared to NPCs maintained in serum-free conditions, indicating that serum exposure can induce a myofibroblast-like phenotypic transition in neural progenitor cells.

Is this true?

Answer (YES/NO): YES